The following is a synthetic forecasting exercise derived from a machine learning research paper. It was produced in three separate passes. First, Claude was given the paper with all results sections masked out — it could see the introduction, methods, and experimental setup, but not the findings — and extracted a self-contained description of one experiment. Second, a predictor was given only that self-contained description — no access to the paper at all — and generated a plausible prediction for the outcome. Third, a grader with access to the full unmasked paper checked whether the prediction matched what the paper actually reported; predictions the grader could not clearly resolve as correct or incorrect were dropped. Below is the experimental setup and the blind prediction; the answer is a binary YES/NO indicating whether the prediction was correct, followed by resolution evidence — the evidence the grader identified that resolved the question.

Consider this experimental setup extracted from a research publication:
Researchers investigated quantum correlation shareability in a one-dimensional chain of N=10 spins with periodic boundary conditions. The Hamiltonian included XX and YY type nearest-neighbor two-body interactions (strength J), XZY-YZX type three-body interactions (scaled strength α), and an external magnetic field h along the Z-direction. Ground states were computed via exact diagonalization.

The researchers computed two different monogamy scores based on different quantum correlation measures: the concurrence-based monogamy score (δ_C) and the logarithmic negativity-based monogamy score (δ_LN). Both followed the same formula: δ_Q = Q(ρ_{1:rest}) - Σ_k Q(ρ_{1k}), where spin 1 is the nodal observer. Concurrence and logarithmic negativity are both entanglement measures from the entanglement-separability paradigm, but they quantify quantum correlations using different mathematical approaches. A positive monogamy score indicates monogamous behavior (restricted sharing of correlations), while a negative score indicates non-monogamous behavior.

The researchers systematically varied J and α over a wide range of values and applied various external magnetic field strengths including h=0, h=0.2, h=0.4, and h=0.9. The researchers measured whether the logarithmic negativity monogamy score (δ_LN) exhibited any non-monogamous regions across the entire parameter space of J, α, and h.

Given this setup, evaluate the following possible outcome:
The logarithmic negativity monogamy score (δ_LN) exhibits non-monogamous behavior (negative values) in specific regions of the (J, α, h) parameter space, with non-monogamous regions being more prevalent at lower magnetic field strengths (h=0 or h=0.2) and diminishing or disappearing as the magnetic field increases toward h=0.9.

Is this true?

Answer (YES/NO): NO